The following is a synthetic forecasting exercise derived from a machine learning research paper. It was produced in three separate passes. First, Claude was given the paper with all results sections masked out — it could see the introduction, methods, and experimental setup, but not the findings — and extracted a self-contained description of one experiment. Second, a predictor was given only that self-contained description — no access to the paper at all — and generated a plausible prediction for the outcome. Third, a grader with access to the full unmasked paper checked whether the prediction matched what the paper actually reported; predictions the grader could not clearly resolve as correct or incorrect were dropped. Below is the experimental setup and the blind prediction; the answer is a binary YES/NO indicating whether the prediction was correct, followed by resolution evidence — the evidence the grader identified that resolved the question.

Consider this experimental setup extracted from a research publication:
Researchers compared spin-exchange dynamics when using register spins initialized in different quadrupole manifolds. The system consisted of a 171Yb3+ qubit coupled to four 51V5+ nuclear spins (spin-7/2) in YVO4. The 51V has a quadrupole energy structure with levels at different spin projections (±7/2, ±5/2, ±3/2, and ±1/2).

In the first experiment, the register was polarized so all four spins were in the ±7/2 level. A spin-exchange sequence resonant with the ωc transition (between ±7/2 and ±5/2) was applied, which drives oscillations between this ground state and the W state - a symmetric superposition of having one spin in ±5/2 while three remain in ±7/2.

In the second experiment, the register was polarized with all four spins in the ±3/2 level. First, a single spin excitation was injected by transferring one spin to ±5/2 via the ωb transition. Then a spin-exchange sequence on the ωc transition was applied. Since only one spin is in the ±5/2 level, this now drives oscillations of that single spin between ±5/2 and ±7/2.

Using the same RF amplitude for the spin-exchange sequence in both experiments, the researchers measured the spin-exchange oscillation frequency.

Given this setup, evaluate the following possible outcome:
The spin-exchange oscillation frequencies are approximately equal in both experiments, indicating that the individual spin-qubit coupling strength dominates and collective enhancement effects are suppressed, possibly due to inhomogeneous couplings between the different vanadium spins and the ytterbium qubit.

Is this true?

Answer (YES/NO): NO